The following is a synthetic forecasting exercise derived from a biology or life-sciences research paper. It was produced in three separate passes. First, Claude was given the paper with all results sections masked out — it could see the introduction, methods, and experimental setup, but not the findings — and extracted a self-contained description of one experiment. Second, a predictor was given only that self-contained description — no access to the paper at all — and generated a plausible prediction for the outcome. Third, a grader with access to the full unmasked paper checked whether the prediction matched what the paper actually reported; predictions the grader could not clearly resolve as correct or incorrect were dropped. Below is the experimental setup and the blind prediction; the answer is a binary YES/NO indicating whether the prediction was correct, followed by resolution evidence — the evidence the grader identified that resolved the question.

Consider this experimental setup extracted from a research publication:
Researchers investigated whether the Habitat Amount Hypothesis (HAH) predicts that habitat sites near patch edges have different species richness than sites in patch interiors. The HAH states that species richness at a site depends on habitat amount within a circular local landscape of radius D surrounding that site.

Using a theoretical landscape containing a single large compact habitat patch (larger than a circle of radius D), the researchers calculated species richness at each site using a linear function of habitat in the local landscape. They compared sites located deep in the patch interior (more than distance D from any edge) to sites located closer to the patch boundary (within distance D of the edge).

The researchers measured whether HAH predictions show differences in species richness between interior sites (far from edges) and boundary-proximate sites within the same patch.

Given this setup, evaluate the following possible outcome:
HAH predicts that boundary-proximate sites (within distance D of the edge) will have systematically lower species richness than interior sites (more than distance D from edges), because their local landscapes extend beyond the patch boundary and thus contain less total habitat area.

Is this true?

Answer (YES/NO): YES